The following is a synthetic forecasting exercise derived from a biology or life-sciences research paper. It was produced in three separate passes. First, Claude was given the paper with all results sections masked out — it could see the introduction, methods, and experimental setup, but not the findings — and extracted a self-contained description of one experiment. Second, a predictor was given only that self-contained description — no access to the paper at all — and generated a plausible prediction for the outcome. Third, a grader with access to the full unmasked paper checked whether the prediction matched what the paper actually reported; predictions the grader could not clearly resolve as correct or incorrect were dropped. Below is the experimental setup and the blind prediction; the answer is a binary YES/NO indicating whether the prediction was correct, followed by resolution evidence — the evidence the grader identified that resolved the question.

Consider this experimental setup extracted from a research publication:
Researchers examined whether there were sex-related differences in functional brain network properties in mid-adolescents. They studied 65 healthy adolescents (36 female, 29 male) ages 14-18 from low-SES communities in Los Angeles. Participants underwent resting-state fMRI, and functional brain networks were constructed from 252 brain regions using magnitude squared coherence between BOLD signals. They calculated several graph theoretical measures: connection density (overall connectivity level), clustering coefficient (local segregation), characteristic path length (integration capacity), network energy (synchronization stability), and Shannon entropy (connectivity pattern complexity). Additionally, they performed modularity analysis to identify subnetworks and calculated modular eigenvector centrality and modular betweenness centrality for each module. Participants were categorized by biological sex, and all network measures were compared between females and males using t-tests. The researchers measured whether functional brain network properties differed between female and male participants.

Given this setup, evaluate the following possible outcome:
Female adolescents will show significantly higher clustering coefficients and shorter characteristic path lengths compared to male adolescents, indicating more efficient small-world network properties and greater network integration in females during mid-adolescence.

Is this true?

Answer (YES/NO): NO